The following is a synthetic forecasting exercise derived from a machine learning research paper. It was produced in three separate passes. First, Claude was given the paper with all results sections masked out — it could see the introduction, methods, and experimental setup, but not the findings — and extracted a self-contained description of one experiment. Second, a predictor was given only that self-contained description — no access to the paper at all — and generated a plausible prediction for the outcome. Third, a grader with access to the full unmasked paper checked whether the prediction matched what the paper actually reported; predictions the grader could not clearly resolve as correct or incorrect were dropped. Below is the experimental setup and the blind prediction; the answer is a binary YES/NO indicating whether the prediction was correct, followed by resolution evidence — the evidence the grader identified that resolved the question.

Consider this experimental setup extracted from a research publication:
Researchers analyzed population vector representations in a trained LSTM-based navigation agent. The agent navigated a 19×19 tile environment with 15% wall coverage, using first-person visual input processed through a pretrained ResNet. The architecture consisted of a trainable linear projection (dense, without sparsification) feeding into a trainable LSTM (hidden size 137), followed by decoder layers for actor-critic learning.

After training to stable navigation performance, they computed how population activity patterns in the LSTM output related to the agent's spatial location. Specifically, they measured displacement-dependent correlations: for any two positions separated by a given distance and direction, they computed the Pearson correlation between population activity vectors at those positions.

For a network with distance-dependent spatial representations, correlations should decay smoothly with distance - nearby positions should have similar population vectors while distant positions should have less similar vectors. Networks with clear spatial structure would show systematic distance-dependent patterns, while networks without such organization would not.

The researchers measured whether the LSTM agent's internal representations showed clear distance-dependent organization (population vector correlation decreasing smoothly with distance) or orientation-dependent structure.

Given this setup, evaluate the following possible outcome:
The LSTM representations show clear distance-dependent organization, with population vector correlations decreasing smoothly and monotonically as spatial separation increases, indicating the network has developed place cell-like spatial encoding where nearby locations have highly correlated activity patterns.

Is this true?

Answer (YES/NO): NO